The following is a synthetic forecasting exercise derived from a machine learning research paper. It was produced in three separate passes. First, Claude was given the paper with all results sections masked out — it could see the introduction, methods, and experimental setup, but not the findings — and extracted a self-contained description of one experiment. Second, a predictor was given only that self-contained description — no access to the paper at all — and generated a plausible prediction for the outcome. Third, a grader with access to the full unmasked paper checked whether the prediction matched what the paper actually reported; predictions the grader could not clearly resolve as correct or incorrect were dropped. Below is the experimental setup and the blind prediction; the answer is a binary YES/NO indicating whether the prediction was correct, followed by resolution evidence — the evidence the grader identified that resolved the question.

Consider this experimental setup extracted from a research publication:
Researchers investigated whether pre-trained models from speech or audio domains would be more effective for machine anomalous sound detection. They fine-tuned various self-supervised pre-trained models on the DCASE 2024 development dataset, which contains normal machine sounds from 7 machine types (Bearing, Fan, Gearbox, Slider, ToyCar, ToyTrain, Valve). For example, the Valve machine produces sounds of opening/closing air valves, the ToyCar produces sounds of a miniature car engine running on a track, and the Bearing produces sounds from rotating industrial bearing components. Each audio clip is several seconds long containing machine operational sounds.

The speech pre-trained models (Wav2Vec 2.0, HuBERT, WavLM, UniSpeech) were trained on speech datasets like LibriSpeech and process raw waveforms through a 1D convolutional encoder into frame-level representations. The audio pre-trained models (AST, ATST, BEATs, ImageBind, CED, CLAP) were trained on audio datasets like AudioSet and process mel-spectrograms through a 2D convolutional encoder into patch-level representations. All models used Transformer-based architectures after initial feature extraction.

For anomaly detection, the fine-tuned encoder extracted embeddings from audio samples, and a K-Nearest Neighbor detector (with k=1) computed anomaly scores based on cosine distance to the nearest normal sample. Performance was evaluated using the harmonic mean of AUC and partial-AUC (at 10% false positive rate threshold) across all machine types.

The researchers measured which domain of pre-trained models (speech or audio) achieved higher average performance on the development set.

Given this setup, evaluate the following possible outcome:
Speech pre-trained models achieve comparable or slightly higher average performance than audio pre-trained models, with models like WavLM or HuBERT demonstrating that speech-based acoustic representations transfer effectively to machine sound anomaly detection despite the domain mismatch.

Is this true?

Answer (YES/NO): NO